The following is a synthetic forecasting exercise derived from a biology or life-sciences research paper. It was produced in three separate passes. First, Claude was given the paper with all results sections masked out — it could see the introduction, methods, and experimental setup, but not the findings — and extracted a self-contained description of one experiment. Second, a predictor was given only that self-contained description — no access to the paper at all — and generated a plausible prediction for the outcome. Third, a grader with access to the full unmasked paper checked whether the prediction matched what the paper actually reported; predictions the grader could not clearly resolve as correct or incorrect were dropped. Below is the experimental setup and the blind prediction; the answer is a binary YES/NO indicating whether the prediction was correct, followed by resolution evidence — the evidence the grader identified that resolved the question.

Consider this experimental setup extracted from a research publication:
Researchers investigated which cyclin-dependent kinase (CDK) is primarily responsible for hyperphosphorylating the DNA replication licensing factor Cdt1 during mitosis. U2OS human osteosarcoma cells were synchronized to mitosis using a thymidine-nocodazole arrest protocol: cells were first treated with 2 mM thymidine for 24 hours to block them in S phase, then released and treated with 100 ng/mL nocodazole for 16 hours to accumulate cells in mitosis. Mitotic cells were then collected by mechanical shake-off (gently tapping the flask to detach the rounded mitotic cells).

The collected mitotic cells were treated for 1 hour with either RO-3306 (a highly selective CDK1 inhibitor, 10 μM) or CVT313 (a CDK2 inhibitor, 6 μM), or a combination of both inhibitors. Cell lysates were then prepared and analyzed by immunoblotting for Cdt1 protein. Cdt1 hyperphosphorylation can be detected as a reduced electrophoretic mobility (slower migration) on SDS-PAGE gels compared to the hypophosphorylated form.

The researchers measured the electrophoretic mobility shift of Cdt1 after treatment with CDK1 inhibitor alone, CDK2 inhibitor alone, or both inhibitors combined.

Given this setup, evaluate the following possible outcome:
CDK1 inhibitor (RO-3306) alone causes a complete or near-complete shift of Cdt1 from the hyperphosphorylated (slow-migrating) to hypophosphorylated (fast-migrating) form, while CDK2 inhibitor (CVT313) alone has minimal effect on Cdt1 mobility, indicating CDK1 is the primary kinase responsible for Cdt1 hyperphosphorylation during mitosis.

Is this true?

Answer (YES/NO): YES